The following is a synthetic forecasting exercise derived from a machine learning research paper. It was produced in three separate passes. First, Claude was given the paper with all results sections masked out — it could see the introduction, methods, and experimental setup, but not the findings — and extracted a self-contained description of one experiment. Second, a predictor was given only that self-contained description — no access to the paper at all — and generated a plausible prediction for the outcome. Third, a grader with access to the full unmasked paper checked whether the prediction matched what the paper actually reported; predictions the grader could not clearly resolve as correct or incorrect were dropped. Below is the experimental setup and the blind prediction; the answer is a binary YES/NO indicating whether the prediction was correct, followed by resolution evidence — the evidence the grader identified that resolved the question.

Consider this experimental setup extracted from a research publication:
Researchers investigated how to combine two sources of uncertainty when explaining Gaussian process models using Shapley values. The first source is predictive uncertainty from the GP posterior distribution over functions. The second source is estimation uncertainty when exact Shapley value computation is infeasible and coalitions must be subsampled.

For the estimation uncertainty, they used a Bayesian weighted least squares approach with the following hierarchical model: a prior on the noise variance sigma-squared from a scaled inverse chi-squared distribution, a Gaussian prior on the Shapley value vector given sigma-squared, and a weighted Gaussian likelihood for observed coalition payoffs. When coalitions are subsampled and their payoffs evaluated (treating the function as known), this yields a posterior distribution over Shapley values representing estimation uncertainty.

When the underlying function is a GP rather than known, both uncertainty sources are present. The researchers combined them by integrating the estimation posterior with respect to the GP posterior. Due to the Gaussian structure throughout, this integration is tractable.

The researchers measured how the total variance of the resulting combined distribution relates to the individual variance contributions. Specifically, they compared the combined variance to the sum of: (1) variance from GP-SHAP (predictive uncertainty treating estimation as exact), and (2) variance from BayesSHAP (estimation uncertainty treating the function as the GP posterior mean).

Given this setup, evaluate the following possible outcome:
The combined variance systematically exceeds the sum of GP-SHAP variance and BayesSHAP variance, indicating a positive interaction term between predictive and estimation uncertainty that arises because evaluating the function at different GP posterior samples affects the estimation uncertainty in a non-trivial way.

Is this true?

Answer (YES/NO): NO